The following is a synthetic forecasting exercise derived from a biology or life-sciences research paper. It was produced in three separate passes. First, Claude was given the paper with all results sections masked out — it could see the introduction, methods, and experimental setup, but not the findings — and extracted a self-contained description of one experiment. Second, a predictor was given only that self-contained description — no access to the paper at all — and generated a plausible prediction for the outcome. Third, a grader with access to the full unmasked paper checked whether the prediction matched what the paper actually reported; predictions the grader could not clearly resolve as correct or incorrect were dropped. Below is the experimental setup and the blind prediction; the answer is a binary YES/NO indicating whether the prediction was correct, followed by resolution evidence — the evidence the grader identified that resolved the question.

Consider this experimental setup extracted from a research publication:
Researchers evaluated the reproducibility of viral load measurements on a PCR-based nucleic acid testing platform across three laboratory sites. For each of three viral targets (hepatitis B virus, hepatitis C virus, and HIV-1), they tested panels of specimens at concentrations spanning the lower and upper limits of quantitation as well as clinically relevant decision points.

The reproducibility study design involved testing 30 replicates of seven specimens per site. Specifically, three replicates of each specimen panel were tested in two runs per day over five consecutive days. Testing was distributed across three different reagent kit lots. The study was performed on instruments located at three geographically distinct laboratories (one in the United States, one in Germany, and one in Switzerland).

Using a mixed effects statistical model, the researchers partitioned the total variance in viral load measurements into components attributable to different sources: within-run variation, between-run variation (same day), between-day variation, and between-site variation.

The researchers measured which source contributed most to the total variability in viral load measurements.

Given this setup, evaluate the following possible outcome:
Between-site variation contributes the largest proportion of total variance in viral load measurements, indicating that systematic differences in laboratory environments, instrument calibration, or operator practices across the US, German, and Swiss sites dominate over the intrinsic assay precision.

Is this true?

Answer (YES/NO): NO